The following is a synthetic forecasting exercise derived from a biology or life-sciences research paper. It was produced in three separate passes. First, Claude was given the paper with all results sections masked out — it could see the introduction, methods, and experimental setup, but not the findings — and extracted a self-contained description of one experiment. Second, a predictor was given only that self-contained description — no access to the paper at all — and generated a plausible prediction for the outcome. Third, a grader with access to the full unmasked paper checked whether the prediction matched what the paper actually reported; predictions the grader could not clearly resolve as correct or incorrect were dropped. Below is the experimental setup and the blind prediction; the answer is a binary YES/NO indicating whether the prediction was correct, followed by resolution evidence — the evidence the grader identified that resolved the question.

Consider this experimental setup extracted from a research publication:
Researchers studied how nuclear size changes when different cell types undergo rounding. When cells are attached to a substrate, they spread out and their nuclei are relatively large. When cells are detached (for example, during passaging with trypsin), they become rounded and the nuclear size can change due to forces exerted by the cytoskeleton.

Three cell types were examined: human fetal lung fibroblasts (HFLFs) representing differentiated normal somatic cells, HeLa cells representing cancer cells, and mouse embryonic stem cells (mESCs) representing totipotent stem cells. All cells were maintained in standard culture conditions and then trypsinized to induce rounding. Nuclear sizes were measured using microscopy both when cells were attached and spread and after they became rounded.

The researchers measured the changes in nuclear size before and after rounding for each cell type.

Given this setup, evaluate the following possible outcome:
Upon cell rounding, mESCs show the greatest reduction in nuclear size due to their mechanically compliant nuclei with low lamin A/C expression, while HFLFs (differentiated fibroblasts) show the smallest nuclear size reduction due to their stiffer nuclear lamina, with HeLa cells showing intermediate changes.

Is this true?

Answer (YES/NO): NO